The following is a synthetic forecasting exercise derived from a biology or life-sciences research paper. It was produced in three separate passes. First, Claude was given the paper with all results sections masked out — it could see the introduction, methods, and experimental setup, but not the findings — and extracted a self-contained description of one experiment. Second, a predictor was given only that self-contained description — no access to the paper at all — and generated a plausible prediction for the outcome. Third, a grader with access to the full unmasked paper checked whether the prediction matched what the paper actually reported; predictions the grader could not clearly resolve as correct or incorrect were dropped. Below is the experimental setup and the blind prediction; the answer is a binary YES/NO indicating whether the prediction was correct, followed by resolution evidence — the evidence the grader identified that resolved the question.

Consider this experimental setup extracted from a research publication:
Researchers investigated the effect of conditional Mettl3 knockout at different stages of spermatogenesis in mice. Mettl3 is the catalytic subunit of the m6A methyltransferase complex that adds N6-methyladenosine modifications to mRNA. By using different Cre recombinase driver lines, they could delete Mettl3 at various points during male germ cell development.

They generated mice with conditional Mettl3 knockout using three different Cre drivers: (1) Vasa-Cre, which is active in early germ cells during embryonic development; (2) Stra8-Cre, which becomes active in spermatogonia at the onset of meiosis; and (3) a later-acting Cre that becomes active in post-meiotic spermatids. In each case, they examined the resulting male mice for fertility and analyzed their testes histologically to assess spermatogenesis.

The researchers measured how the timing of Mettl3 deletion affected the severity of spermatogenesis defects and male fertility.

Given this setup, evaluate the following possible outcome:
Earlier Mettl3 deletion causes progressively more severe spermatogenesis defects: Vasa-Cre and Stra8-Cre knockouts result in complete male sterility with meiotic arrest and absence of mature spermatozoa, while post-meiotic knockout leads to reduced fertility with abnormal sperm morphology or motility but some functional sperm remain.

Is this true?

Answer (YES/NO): NO